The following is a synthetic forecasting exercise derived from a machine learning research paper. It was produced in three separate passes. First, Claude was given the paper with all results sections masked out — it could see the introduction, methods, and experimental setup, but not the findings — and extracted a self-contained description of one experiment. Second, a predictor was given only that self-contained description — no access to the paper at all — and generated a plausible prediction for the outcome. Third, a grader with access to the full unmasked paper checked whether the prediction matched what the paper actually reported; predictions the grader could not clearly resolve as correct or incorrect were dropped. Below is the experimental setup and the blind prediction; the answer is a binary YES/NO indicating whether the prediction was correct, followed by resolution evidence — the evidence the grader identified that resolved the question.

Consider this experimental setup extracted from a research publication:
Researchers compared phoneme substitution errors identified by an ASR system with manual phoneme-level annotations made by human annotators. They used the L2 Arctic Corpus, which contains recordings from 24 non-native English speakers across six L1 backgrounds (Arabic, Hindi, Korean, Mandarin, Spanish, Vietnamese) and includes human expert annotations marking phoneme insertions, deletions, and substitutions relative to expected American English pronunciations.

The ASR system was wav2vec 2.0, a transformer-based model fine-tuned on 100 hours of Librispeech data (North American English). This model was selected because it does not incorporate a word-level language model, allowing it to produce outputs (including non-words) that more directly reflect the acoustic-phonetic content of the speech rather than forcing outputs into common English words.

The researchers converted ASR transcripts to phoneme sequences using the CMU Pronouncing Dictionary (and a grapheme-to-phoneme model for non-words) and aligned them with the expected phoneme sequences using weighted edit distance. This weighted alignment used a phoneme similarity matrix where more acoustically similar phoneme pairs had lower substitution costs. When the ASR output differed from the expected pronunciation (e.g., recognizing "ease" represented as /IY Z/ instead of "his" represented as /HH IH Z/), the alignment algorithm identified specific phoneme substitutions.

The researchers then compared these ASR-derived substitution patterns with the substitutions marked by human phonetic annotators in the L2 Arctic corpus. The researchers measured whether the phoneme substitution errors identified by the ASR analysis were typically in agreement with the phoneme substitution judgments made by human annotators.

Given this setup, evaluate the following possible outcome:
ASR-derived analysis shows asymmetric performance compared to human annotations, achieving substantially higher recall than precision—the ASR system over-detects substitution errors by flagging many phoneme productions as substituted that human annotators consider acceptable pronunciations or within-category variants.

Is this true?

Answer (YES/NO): NO